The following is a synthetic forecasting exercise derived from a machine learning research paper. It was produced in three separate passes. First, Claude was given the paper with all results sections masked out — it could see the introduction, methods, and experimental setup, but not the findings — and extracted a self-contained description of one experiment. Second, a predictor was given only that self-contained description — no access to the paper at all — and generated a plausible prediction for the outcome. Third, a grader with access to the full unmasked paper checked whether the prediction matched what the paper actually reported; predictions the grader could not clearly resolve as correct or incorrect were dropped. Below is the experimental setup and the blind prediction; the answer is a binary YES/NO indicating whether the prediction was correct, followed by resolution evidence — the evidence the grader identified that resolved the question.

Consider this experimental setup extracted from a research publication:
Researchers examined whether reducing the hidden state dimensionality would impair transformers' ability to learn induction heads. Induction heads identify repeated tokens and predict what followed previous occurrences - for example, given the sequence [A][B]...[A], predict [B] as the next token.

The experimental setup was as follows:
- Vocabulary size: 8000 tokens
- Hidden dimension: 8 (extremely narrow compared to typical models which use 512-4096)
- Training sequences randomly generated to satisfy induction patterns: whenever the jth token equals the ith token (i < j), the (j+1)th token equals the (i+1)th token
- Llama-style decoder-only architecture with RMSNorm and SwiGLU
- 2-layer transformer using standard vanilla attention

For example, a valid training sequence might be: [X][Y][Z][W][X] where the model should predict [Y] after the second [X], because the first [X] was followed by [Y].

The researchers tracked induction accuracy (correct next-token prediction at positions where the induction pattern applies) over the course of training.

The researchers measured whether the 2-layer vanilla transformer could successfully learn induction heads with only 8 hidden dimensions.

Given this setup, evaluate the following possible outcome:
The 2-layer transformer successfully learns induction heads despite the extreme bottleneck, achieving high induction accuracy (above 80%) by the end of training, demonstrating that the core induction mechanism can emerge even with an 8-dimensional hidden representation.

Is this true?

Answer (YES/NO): NO